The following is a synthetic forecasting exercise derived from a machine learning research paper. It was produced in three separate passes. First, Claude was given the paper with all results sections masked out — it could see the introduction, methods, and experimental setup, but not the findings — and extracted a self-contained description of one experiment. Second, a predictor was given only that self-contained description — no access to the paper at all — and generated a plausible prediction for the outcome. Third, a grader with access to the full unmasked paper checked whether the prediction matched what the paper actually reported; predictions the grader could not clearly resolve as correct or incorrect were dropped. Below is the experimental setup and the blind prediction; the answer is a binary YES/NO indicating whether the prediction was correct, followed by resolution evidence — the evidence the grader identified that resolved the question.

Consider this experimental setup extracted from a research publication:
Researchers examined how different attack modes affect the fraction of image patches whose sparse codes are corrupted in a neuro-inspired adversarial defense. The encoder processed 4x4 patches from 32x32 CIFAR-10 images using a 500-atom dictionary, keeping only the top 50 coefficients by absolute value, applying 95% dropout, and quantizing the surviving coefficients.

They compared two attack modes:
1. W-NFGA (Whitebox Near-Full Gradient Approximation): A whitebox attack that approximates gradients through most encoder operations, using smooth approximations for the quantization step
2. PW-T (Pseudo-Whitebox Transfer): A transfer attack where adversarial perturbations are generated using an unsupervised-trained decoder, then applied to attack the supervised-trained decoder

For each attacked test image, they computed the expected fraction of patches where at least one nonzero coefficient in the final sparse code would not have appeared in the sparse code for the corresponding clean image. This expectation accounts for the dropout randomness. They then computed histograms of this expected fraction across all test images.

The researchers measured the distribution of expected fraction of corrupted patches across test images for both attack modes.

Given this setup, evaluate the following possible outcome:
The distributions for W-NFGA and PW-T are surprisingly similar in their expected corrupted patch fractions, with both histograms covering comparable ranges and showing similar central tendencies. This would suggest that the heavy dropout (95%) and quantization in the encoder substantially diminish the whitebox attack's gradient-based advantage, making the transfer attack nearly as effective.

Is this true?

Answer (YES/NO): NO